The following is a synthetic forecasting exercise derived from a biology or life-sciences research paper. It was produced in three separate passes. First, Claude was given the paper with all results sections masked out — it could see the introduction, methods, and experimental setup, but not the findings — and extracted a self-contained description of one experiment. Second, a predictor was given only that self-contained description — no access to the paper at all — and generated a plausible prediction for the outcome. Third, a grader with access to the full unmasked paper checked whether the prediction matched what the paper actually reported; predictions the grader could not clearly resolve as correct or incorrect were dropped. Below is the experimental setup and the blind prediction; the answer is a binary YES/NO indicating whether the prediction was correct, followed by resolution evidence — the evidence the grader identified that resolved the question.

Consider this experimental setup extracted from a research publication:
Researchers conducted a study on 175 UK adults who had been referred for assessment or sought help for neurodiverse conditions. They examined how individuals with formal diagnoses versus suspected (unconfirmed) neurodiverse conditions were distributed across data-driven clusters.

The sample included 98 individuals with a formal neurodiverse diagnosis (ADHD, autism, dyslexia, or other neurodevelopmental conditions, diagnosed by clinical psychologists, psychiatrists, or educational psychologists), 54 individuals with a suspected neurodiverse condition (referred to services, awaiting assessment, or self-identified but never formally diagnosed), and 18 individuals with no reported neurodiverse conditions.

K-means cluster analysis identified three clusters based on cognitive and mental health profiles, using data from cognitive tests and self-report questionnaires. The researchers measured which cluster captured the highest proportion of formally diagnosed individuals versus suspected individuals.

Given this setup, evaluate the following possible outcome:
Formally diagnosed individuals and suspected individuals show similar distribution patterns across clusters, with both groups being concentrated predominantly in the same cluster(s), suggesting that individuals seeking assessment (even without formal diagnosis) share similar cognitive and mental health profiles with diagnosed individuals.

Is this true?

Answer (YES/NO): NO